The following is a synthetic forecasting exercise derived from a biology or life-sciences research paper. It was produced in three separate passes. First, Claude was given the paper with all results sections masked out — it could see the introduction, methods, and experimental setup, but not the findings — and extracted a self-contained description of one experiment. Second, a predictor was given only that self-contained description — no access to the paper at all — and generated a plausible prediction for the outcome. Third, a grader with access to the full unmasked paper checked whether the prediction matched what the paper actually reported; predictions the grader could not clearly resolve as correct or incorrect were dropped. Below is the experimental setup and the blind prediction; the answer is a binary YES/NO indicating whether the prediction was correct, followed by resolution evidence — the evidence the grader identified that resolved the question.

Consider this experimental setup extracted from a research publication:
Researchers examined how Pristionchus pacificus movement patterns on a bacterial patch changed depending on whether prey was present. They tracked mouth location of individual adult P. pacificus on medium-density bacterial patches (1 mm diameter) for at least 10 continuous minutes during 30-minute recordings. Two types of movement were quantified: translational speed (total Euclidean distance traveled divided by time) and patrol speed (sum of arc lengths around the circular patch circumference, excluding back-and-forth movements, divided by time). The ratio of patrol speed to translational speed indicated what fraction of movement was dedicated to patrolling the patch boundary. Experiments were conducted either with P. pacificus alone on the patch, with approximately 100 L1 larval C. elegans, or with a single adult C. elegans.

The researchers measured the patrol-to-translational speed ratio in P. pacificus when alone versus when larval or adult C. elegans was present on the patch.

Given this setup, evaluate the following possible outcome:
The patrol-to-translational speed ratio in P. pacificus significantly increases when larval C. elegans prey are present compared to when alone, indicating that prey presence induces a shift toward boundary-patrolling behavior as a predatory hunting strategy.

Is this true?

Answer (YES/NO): NO